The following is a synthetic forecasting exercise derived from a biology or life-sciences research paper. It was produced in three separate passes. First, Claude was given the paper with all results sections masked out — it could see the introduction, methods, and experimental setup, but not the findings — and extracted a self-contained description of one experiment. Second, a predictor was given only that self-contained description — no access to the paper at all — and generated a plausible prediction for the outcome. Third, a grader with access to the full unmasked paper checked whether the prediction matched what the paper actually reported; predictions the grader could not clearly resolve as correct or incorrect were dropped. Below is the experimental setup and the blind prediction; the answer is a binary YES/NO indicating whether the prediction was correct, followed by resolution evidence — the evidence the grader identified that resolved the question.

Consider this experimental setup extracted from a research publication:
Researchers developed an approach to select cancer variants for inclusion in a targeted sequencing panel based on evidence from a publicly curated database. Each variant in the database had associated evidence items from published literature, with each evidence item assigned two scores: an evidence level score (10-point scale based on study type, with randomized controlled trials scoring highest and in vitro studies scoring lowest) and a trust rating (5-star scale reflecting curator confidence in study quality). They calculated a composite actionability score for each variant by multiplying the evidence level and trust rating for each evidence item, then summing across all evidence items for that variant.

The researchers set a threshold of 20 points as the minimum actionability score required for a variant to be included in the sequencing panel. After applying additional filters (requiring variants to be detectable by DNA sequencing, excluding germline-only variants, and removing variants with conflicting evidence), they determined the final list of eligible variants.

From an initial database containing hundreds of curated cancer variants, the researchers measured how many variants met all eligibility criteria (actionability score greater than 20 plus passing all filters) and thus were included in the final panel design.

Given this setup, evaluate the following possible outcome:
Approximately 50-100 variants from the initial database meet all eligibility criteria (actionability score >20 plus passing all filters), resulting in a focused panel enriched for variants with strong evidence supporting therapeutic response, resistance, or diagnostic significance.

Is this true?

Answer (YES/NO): NO